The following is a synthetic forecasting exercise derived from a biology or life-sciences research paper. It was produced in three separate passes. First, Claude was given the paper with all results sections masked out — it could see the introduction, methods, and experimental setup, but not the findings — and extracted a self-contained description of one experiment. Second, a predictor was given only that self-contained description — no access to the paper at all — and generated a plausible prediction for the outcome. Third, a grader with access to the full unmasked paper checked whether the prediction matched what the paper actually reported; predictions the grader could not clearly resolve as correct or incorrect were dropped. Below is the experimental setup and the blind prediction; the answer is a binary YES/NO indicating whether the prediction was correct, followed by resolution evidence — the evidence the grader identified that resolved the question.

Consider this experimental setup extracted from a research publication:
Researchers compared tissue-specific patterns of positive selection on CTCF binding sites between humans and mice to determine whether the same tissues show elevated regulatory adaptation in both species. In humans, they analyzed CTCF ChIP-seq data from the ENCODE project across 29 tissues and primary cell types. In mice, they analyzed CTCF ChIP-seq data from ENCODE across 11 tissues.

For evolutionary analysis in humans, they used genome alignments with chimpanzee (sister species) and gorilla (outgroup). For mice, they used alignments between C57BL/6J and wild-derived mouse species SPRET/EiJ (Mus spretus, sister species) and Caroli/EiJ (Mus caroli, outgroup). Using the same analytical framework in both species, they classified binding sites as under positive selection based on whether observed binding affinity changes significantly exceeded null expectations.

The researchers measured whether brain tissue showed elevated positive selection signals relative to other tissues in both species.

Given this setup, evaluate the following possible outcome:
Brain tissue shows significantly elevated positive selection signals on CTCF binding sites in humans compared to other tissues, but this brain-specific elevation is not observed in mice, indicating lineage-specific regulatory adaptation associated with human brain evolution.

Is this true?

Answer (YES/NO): YES